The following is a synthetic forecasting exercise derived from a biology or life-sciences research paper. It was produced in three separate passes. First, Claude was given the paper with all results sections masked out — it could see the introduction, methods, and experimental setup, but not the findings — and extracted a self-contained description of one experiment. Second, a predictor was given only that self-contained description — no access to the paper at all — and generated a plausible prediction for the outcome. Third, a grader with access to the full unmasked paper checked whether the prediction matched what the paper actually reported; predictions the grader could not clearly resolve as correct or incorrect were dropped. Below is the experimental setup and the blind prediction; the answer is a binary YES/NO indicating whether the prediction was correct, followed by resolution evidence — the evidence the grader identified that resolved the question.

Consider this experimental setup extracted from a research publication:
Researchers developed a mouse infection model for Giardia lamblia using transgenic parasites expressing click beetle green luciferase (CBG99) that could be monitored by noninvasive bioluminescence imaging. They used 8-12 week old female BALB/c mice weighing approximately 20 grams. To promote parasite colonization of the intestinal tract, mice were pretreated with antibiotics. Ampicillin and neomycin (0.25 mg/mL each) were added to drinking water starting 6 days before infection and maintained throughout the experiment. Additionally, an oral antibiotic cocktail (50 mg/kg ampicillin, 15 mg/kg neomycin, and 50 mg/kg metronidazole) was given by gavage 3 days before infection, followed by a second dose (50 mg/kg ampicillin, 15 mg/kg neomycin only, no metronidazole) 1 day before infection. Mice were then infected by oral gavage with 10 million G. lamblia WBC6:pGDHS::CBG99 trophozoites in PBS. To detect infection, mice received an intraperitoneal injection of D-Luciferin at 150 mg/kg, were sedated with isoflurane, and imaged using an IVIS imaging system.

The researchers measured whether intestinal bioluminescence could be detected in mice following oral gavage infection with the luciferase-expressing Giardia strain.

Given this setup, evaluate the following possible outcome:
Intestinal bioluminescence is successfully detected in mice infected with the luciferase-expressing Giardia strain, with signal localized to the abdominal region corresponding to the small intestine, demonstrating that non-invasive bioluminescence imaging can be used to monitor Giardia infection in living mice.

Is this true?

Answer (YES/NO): YES